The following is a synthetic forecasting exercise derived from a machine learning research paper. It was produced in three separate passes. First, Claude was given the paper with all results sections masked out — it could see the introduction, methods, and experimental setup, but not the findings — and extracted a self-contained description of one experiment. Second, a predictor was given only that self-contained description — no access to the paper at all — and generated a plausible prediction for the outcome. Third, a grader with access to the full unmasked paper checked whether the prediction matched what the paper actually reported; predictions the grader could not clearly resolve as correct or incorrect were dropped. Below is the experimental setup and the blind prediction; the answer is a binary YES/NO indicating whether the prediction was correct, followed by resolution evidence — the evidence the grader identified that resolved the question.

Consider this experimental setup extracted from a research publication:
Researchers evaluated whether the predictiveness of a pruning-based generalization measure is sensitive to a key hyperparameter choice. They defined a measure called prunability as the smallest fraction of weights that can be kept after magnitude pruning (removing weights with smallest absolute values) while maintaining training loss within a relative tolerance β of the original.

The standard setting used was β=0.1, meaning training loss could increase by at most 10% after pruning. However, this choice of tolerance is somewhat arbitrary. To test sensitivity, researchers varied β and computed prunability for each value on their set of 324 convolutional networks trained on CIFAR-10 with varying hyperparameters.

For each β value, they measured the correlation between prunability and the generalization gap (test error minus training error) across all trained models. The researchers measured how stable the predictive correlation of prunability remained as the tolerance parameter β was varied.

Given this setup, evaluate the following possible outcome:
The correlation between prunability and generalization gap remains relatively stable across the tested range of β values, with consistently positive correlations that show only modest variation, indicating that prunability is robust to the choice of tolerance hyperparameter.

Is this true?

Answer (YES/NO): YES